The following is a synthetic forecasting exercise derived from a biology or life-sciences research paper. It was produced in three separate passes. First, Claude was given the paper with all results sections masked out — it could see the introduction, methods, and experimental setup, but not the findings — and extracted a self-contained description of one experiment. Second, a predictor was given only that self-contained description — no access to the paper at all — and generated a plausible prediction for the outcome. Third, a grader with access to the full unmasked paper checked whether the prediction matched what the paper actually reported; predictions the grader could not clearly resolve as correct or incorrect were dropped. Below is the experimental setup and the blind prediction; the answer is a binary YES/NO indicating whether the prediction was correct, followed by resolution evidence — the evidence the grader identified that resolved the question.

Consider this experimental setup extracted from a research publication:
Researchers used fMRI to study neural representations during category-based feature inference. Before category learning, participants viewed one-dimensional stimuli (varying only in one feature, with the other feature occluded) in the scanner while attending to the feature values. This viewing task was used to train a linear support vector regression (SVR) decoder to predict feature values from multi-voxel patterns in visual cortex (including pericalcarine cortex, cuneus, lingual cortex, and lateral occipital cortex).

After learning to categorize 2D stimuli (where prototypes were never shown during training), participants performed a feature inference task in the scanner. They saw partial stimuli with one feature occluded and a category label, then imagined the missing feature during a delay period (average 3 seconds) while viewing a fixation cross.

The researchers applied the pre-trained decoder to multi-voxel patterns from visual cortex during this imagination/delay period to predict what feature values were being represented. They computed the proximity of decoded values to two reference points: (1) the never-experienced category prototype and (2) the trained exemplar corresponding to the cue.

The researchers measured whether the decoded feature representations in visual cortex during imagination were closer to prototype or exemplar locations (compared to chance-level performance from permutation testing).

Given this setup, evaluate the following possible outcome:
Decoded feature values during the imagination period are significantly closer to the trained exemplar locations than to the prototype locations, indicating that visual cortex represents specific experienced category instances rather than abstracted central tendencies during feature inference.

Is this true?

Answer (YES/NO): NO